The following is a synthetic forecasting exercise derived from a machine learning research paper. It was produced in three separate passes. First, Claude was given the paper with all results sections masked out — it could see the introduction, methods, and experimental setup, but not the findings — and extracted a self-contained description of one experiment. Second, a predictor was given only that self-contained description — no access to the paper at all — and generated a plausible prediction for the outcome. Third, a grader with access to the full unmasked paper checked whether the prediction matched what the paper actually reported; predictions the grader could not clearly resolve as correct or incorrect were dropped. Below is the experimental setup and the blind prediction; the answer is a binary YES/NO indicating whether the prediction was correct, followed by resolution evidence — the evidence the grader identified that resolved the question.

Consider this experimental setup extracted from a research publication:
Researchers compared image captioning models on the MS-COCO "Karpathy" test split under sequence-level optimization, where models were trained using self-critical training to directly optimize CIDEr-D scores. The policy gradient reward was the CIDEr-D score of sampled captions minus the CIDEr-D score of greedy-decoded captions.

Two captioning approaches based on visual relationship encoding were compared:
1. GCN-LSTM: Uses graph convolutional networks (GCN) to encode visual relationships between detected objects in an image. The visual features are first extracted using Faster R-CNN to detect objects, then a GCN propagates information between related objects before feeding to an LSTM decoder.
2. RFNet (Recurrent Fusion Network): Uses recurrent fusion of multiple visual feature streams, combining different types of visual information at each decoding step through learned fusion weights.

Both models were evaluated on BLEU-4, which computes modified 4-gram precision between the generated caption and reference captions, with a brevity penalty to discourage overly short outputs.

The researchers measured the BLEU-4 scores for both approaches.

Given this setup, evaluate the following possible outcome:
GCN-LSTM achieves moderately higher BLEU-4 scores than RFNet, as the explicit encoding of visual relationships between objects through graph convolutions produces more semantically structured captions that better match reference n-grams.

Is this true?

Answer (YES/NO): YES